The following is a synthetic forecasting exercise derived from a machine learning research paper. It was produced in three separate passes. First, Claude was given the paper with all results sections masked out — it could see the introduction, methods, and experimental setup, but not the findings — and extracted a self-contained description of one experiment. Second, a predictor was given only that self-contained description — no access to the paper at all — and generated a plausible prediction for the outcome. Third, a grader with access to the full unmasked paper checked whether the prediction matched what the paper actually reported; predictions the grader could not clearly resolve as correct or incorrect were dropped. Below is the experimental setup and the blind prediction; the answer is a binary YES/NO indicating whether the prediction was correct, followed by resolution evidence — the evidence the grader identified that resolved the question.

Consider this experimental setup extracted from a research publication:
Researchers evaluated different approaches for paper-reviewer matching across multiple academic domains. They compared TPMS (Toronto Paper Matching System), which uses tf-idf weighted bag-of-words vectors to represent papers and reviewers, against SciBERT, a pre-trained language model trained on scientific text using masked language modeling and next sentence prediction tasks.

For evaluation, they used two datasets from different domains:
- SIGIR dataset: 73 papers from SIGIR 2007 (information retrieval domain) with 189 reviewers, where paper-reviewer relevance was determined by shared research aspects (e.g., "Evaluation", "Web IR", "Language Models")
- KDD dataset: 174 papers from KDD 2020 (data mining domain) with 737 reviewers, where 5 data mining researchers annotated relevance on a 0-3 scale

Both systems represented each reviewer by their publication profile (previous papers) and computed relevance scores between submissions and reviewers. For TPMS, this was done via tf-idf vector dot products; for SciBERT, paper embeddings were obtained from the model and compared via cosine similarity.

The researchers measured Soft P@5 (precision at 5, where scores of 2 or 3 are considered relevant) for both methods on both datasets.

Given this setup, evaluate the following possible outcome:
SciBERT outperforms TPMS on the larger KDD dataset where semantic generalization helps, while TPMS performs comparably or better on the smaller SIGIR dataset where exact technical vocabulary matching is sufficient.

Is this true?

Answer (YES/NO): YES